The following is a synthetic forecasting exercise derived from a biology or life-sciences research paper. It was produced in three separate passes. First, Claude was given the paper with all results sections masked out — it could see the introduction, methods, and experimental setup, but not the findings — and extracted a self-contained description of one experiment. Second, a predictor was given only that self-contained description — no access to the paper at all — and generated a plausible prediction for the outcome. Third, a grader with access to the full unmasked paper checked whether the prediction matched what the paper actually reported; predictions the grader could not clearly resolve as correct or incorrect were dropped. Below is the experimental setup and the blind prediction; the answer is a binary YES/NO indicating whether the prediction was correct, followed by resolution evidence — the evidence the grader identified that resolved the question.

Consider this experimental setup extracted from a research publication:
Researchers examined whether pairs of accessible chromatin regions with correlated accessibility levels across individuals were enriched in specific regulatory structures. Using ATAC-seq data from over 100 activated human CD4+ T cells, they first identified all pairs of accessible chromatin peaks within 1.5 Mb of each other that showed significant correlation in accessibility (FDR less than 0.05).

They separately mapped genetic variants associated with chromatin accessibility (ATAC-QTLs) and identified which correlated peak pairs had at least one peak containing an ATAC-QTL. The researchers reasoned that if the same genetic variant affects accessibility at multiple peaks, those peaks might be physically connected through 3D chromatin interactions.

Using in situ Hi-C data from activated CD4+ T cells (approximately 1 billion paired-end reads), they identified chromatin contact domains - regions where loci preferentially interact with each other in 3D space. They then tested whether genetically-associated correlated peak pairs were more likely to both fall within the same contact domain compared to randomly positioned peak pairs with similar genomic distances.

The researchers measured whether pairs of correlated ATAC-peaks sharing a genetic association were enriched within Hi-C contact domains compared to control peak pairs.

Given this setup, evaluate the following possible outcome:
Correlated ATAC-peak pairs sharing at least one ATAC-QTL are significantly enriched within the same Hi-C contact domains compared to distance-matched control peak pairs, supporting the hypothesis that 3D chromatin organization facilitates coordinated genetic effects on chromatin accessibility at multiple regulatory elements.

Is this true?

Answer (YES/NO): YES